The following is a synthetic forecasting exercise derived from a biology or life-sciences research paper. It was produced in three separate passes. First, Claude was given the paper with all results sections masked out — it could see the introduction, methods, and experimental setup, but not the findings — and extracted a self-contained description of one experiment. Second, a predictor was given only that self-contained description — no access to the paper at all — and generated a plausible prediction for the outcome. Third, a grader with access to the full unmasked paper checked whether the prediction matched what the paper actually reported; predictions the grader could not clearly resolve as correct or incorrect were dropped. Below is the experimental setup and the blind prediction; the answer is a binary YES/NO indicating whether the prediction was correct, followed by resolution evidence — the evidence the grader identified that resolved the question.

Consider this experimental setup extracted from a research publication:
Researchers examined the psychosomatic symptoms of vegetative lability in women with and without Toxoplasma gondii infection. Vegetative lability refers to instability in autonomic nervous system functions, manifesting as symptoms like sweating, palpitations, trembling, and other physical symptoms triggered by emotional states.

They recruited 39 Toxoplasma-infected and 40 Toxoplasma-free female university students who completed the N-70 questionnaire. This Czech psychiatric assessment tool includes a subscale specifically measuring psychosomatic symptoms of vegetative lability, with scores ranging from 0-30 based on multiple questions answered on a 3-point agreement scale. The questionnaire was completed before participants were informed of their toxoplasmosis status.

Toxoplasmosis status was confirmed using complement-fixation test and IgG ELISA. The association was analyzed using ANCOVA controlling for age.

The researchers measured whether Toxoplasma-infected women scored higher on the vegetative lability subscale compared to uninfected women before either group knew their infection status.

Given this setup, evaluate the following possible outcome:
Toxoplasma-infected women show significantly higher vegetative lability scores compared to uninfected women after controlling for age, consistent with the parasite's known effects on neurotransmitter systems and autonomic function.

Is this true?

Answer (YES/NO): NO